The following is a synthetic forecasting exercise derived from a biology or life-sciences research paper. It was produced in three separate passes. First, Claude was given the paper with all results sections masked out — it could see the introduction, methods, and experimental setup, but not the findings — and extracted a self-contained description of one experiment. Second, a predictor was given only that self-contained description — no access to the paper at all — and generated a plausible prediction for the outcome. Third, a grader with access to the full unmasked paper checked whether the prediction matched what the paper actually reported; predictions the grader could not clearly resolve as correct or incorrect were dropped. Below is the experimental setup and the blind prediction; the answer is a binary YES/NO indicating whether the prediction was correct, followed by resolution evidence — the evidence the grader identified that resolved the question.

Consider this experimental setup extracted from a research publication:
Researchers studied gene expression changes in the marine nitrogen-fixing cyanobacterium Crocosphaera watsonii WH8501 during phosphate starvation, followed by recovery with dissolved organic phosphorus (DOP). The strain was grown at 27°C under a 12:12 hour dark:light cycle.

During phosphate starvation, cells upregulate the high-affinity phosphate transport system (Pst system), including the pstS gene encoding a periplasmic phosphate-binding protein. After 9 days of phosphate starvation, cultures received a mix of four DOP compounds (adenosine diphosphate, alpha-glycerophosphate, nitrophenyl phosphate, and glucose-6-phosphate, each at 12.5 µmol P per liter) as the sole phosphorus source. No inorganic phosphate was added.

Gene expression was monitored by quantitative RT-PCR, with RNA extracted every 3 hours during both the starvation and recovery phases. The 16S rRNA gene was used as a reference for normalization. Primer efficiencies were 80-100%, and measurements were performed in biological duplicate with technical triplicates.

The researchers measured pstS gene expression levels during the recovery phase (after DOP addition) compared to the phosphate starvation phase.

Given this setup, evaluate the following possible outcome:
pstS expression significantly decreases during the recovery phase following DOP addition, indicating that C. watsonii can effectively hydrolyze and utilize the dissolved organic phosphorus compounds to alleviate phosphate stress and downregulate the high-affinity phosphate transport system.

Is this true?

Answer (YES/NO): YES